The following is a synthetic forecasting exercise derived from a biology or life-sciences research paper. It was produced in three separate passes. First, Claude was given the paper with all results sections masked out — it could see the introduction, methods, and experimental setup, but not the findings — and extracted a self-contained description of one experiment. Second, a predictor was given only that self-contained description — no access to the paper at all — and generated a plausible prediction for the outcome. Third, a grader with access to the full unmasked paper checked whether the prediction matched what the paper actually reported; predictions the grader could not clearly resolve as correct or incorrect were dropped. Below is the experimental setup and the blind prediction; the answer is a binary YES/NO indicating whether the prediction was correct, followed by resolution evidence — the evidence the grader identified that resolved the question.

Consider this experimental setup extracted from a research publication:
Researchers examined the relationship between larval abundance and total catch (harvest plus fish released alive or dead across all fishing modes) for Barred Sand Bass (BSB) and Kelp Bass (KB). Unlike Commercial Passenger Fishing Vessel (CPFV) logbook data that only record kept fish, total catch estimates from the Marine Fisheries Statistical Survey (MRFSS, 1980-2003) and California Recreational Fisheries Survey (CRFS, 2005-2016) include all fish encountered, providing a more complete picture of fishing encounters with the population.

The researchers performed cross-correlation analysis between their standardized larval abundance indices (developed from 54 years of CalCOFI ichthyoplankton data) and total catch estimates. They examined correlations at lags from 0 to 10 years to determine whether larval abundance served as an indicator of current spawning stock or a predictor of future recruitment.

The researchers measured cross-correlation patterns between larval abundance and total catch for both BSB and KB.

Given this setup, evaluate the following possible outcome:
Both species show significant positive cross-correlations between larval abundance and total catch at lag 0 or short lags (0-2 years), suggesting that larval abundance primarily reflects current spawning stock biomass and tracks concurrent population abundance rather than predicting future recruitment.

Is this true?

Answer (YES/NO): NO